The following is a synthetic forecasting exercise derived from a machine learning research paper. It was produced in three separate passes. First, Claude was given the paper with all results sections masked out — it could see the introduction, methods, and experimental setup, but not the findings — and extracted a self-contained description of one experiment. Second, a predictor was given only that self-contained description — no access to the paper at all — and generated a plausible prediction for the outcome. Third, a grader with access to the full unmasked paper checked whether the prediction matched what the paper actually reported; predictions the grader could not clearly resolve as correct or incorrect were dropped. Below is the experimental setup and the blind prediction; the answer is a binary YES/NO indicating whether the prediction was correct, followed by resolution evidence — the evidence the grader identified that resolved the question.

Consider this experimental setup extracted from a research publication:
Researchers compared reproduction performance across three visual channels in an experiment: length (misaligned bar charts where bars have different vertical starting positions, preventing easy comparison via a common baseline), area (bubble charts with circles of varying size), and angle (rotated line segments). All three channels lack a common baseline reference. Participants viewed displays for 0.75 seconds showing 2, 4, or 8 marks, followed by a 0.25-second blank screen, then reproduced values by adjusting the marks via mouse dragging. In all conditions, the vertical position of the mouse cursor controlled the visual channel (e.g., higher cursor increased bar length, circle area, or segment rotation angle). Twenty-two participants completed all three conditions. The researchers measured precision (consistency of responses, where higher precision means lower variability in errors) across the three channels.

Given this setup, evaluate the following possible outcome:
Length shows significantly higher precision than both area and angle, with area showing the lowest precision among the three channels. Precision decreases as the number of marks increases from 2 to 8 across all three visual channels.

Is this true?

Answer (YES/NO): NO